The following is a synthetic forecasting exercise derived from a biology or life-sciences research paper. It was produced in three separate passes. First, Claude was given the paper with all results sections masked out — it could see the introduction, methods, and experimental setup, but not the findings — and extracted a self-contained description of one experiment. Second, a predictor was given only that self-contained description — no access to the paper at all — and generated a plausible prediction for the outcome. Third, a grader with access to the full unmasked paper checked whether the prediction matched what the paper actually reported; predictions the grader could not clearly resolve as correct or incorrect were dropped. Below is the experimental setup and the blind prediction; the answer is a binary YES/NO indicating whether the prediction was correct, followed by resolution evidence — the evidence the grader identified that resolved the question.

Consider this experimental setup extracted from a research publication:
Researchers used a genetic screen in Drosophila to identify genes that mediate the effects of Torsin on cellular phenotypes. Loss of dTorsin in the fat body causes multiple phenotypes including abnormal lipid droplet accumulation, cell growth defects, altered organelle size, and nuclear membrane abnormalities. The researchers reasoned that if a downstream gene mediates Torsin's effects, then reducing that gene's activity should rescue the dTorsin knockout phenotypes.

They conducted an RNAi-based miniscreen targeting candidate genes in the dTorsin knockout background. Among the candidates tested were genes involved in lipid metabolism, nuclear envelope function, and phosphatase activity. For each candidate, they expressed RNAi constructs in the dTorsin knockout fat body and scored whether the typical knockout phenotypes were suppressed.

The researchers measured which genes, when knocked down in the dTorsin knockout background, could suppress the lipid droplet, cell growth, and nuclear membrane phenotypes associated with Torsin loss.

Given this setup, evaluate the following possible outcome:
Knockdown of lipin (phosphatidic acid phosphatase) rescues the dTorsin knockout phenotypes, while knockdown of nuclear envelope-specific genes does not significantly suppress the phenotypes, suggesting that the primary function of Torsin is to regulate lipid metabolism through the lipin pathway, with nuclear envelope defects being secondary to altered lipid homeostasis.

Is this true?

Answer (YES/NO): NO